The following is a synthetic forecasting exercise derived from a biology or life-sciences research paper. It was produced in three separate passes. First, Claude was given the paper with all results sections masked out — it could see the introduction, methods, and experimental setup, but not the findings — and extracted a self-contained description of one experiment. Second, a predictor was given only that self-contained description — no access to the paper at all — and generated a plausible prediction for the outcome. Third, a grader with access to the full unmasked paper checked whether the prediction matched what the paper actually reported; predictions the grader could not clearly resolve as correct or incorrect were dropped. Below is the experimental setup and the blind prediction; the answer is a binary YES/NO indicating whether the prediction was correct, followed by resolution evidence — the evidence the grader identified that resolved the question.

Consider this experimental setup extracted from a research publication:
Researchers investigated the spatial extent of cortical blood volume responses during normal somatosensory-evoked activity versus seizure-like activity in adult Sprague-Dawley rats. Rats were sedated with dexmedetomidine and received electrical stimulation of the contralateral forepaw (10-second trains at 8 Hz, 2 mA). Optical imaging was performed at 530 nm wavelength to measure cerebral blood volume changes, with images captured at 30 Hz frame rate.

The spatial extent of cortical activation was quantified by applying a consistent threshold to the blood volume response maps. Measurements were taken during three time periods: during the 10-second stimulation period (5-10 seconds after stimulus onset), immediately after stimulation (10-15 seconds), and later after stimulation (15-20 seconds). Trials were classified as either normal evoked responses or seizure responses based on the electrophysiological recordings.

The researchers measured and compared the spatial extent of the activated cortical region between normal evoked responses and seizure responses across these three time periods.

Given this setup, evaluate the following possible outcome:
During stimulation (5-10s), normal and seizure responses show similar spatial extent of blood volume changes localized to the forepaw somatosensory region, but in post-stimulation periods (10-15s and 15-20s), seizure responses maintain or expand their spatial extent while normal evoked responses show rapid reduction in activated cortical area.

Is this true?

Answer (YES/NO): NO